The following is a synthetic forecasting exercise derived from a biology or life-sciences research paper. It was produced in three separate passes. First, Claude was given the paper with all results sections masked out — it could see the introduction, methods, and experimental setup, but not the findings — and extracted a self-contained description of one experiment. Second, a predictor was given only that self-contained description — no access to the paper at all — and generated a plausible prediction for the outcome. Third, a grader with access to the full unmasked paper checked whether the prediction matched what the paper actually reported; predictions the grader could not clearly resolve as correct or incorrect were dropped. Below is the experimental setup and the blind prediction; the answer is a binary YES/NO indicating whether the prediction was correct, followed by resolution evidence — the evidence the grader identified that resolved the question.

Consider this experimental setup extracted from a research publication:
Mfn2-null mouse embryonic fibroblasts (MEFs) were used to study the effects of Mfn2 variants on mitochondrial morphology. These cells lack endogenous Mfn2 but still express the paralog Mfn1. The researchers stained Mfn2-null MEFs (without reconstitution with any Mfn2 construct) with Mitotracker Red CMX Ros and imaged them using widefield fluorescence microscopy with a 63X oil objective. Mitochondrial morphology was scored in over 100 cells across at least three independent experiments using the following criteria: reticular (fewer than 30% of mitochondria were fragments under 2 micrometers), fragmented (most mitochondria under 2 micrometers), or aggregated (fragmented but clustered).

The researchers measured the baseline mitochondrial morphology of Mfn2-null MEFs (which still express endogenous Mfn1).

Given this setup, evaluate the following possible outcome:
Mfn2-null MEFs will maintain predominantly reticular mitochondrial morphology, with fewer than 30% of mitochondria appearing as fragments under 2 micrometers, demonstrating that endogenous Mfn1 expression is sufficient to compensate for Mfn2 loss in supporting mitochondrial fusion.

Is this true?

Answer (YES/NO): NO